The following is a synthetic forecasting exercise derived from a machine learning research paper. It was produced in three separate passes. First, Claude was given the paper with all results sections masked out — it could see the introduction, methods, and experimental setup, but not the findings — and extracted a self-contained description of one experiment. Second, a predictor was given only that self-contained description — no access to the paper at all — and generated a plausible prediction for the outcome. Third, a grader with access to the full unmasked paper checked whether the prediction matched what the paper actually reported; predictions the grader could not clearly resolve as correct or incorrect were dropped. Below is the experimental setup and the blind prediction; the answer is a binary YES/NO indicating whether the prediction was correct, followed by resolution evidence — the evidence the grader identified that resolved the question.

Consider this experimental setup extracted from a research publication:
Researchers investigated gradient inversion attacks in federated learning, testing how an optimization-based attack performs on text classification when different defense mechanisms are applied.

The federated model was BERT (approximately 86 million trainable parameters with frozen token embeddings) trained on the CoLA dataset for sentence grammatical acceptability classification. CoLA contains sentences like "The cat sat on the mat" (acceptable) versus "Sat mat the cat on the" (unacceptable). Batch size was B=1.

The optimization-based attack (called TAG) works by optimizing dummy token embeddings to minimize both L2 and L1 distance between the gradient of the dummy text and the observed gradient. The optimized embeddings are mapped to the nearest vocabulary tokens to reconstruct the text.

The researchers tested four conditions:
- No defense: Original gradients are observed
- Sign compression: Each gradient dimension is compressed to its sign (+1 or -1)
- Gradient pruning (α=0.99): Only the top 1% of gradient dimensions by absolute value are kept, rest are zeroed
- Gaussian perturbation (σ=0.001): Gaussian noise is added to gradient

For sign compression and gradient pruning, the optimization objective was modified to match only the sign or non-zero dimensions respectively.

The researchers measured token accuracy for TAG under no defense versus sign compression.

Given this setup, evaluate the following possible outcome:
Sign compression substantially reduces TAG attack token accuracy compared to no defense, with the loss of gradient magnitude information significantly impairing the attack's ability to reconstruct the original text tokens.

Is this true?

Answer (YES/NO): YES